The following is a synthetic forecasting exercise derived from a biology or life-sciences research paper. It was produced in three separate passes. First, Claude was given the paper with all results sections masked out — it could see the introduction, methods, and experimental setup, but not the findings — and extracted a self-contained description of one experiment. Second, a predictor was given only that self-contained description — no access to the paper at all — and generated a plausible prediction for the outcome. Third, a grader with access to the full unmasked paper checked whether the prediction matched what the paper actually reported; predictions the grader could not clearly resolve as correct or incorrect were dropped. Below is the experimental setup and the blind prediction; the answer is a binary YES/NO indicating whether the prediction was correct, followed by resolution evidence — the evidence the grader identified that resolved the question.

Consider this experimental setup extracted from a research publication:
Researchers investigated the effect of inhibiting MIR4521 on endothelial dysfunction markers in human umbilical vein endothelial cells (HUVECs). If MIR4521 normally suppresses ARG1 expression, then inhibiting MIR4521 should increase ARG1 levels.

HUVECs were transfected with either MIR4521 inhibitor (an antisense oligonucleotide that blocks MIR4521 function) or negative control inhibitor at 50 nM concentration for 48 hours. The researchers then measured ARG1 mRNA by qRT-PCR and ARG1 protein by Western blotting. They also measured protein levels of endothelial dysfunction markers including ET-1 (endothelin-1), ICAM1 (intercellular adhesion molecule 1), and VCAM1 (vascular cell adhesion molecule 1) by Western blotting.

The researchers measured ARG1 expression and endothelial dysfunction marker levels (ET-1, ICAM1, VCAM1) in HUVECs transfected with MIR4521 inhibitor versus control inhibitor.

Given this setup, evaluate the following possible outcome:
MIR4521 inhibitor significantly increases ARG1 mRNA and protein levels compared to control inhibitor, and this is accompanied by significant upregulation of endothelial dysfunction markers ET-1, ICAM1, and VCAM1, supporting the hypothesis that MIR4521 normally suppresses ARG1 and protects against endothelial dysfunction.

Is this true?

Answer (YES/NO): YES